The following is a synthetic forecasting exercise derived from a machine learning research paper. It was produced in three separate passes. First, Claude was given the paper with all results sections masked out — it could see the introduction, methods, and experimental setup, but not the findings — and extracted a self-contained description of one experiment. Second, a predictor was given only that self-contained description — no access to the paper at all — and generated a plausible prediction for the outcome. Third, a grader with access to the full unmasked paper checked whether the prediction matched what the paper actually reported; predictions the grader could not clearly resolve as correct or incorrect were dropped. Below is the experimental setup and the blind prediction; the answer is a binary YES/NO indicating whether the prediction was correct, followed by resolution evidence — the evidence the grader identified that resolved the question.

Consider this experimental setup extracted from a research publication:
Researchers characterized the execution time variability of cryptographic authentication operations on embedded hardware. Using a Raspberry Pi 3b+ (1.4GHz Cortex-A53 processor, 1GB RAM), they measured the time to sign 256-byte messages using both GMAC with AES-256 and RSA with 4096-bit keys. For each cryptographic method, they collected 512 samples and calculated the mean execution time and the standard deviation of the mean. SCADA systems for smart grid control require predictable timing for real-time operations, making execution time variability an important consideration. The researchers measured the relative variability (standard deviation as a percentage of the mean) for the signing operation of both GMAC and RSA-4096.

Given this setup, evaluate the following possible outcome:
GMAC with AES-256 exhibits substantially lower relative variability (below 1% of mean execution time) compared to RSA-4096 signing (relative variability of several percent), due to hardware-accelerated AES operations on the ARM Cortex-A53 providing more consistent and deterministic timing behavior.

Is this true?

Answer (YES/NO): NO